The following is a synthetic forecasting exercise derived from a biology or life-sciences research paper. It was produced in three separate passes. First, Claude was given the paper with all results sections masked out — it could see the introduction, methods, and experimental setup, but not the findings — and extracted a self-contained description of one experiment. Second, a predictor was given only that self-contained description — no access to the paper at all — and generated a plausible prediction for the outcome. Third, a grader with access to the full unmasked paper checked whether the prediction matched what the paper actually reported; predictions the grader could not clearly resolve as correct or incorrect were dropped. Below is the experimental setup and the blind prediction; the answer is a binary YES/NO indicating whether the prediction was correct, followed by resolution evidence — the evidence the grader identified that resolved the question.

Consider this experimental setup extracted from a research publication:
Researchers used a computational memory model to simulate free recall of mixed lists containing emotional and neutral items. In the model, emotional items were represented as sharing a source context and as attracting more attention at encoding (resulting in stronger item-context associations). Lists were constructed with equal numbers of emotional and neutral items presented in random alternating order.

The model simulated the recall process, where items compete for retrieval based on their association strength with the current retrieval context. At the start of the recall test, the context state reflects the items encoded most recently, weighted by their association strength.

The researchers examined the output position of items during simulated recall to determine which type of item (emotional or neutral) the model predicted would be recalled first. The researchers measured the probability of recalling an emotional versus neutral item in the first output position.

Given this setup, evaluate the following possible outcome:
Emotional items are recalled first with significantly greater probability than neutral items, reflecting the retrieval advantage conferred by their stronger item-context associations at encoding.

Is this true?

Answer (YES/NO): YES